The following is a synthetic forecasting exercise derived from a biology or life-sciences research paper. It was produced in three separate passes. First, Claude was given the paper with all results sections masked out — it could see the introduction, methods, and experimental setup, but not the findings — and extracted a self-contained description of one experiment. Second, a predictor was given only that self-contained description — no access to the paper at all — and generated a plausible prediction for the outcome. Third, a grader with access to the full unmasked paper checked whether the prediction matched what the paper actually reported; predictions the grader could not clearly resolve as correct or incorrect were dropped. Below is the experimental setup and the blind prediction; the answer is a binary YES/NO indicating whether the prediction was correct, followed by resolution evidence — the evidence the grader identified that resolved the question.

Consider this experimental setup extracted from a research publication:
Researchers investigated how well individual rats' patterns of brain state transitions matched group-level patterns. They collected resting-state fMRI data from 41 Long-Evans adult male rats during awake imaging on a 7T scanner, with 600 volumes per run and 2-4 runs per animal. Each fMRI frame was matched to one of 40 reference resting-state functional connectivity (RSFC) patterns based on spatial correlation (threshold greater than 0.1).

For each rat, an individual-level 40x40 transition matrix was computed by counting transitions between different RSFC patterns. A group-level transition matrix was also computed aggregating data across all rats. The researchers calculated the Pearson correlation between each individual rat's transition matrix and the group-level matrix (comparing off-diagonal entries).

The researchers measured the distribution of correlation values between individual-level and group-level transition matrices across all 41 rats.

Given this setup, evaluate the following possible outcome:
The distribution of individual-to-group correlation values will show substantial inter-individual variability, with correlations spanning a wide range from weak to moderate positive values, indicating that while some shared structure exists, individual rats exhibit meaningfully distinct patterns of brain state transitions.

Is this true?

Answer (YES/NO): NO